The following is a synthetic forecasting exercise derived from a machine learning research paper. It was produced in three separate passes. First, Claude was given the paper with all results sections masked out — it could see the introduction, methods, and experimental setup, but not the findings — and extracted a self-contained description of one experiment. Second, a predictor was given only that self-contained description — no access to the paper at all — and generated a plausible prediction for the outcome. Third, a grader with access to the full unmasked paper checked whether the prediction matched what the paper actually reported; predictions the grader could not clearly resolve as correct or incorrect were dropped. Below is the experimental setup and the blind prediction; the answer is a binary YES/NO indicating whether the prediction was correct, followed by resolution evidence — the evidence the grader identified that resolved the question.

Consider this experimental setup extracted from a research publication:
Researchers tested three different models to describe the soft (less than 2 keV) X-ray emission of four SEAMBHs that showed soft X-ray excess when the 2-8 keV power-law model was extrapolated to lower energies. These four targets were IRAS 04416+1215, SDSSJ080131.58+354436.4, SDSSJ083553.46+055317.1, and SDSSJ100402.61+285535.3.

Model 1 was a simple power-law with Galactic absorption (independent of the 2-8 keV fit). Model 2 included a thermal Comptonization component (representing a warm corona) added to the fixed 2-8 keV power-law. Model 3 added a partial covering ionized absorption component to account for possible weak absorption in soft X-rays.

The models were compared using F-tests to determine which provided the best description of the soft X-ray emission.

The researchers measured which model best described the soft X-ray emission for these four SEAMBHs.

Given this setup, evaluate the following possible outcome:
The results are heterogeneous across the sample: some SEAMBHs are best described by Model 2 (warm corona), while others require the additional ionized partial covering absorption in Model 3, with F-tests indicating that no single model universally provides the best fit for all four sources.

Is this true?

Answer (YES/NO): NO